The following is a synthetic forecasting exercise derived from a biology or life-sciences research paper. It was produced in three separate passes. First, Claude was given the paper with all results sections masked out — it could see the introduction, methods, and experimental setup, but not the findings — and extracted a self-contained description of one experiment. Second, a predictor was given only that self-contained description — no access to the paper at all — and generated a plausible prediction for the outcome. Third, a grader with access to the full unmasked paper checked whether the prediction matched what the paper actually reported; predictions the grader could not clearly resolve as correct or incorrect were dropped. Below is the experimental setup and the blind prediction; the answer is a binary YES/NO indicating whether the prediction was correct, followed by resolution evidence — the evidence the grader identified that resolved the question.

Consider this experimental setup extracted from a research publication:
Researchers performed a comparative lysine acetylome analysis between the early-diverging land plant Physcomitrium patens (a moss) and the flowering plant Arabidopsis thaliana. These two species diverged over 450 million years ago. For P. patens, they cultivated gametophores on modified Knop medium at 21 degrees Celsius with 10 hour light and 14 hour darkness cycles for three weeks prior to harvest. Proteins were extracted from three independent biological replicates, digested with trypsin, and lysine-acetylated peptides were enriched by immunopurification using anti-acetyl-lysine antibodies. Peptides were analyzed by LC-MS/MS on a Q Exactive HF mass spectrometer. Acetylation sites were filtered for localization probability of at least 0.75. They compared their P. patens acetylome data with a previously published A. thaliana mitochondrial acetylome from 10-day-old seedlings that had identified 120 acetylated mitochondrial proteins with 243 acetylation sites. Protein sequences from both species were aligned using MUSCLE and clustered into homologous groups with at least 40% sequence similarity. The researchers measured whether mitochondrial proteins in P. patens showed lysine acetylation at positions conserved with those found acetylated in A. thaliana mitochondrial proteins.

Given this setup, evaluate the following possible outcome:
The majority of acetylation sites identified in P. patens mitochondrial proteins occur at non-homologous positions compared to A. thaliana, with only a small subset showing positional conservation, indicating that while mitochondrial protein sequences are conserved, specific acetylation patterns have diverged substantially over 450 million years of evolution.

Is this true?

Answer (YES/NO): YES